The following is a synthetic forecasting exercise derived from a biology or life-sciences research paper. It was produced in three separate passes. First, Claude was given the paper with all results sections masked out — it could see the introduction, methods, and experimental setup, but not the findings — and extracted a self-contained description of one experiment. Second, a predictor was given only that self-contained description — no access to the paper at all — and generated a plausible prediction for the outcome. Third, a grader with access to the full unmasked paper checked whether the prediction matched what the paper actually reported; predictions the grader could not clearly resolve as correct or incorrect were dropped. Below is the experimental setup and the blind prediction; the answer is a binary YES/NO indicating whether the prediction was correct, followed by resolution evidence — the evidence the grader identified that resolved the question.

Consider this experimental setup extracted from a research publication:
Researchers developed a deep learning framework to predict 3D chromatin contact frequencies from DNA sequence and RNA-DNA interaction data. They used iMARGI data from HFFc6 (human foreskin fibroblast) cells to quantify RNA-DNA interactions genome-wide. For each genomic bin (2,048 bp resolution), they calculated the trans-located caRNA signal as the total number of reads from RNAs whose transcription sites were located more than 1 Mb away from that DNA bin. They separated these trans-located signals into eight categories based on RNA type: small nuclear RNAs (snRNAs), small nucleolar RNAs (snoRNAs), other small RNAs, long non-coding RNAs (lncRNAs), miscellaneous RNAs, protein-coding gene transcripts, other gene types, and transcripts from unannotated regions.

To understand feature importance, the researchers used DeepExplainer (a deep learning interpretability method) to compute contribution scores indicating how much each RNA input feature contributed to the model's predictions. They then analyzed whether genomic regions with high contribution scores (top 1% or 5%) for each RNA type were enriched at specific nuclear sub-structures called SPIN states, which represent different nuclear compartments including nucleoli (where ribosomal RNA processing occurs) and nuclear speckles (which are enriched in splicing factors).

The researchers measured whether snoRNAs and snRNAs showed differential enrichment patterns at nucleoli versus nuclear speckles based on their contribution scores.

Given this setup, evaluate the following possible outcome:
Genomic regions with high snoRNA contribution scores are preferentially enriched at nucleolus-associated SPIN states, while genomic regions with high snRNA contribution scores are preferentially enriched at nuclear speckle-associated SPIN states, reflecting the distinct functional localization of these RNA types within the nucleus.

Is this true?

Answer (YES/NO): NO